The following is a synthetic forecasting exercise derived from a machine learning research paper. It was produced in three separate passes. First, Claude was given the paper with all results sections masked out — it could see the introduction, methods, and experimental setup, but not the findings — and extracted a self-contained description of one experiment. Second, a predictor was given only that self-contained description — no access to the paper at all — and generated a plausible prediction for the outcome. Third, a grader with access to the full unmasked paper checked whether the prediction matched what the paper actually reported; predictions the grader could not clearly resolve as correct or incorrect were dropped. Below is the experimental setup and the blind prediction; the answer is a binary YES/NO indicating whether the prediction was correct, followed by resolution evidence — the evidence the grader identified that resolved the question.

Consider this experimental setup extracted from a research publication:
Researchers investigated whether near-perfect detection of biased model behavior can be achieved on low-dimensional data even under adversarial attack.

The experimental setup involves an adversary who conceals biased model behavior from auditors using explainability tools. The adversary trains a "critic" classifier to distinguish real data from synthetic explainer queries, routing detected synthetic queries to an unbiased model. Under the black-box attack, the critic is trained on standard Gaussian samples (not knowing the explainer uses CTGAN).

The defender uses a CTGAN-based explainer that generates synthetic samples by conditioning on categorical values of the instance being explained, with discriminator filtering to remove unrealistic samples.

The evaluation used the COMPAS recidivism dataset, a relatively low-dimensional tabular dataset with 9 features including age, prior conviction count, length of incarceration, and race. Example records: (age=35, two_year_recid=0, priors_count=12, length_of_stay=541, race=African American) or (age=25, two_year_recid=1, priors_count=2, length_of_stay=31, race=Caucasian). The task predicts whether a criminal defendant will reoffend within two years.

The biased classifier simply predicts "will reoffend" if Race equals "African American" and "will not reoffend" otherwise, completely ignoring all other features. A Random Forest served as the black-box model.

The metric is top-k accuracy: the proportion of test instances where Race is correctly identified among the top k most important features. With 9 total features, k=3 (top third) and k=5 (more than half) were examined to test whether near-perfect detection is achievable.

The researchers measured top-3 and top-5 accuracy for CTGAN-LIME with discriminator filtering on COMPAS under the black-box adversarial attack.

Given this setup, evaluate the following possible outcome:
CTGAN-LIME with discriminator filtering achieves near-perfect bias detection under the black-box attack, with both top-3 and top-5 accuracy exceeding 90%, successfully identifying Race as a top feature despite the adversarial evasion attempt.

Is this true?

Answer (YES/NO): YES